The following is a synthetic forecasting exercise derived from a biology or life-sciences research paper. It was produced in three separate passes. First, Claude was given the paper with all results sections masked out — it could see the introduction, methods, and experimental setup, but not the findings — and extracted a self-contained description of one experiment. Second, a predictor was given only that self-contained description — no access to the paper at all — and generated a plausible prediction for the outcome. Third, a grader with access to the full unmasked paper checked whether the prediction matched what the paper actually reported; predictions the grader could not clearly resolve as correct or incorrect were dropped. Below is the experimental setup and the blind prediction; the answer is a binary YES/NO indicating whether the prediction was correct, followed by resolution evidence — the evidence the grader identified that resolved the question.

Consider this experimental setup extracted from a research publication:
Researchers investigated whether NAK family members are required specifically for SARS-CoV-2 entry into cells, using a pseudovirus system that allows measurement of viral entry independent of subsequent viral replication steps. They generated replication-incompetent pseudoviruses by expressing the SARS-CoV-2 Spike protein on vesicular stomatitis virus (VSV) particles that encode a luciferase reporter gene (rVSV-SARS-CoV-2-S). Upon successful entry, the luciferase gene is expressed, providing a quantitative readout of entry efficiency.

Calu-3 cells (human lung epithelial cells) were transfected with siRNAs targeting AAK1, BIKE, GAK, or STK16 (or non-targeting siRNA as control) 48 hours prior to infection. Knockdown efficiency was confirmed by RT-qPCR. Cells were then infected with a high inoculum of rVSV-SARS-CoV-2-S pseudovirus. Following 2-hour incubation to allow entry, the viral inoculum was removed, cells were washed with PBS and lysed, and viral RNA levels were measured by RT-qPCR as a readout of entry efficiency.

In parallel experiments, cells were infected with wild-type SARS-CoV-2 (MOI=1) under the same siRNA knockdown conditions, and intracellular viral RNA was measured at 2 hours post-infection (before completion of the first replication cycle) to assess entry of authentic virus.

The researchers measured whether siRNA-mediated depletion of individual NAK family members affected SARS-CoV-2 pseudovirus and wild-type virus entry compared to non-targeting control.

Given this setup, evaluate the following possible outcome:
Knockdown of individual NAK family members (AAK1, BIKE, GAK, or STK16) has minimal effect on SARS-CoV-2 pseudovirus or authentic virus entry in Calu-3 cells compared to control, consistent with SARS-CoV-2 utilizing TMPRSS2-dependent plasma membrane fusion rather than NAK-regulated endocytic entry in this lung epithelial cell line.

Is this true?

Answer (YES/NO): NO